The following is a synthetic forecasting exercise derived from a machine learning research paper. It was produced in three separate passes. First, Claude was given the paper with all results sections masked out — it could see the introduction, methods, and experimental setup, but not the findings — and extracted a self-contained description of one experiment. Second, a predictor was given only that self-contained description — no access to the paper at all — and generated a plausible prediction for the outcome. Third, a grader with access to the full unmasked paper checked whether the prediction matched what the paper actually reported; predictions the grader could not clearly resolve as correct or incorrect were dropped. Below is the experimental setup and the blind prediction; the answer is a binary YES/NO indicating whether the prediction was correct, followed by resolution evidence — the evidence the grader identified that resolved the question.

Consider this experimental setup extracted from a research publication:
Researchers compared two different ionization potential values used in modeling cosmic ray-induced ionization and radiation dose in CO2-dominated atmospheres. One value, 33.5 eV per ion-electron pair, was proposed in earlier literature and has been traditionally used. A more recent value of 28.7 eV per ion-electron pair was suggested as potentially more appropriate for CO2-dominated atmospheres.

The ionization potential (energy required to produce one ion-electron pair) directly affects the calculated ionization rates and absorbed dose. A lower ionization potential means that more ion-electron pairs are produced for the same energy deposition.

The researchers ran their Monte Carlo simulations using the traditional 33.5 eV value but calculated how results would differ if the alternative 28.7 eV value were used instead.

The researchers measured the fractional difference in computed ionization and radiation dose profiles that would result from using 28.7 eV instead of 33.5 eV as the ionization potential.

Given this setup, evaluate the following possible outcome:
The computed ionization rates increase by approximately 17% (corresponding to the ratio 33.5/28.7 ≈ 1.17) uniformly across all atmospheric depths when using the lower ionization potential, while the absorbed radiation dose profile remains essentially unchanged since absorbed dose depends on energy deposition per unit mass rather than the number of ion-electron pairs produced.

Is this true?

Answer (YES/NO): NO